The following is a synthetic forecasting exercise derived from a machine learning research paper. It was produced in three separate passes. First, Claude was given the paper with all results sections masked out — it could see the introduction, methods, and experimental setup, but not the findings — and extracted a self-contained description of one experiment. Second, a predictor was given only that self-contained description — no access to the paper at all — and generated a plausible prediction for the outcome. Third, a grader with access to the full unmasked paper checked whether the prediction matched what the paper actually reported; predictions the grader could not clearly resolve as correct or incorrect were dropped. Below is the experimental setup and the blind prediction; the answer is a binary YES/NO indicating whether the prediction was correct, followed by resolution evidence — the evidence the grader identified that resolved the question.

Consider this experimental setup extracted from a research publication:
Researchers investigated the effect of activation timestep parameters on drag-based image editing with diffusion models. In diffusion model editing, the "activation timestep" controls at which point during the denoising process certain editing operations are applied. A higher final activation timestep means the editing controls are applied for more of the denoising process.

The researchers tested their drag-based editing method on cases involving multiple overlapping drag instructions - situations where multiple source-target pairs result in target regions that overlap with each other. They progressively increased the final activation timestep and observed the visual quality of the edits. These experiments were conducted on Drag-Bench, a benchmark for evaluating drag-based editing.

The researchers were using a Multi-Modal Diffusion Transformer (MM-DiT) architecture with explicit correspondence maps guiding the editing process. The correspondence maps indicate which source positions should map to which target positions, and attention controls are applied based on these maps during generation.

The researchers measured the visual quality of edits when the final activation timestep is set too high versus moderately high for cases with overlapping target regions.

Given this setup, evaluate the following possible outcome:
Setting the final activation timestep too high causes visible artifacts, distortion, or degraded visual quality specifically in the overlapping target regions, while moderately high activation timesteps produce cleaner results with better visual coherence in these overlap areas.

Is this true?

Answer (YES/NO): YES